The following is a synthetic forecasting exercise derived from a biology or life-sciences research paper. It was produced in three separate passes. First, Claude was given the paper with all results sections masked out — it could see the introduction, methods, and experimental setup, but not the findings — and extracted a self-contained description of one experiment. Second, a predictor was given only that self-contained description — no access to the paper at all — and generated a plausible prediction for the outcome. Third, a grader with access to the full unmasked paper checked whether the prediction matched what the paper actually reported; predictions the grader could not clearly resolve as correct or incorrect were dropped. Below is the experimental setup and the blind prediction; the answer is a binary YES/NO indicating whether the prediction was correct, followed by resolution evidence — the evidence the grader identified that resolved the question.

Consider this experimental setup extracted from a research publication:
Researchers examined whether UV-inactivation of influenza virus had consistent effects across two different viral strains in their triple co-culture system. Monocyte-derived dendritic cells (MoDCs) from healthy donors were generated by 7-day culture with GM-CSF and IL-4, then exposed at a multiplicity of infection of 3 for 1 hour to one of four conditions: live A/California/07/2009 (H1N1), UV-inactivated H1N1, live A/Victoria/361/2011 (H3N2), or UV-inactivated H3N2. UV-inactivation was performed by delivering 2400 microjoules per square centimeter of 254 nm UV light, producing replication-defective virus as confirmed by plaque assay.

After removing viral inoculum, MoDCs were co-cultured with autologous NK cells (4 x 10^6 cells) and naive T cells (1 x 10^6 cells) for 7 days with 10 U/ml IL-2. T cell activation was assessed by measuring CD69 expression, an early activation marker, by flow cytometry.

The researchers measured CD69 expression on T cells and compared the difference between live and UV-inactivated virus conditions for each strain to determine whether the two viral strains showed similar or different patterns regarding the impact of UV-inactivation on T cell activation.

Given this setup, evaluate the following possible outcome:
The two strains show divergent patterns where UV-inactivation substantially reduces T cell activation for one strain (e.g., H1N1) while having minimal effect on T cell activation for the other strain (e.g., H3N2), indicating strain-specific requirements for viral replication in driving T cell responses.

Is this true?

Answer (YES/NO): NO